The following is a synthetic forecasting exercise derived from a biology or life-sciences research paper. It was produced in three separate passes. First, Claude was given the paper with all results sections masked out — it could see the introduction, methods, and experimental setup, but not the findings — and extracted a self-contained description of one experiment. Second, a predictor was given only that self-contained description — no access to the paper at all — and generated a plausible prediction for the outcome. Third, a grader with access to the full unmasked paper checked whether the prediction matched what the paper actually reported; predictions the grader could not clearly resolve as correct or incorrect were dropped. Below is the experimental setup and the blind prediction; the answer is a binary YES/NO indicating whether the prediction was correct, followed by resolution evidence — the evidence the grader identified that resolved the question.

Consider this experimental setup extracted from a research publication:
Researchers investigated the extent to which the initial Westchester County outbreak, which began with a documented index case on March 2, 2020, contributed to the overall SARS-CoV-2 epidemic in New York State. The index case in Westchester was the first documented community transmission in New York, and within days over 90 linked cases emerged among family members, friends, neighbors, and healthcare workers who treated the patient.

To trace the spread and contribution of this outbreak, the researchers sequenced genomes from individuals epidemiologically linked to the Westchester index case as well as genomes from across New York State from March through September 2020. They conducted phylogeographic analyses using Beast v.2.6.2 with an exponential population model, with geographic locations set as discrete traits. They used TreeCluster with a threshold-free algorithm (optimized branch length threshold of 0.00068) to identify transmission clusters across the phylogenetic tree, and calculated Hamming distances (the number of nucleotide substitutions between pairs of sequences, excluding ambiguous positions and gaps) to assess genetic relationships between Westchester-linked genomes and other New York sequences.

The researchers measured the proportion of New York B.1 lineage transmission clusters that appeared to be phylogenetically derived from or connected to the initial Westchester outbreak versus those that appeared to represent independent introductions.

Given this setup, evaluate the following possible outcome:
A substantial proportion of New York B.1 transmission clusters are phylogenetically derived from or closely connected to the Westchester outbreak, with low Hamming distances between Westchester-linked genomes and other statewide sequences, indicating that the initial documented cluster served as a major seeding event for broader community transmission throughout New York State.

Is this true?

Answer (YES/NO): YES